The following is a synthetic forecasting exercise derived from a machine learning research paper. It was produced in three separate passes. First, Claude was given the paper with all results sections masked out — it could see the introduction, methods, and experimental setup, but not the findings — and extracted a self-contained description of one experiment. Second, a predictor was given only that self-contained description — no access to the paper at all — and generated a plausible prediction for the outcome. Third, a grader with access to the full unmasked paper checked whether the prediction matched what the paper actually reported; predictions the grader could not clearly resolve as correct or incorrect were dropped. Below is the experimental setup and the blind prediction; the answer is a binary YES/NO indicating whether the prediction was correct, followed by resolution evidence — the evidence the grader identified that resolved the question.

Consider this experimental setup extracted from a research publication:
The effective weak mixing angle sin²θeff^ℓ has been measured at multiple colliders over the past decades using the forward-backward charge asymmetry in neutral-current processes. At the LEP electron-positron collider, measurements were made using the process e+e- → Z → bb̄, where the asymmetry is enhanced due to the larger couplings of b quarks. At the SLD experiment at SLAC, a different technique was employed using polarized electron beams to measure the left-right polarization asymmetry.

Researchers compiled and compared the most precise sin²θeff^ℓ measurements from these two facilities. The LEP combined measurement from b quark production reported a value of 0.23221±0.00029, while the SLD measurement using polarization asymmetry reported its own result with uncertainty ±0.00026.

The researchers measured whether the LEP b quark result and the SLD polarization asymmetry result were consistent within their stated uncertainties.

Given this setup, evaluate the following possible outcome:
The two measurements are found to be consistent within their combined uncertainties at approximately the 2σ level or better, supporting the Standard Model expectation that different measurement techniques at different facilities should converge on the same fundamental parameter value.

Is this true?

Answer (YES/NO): NO